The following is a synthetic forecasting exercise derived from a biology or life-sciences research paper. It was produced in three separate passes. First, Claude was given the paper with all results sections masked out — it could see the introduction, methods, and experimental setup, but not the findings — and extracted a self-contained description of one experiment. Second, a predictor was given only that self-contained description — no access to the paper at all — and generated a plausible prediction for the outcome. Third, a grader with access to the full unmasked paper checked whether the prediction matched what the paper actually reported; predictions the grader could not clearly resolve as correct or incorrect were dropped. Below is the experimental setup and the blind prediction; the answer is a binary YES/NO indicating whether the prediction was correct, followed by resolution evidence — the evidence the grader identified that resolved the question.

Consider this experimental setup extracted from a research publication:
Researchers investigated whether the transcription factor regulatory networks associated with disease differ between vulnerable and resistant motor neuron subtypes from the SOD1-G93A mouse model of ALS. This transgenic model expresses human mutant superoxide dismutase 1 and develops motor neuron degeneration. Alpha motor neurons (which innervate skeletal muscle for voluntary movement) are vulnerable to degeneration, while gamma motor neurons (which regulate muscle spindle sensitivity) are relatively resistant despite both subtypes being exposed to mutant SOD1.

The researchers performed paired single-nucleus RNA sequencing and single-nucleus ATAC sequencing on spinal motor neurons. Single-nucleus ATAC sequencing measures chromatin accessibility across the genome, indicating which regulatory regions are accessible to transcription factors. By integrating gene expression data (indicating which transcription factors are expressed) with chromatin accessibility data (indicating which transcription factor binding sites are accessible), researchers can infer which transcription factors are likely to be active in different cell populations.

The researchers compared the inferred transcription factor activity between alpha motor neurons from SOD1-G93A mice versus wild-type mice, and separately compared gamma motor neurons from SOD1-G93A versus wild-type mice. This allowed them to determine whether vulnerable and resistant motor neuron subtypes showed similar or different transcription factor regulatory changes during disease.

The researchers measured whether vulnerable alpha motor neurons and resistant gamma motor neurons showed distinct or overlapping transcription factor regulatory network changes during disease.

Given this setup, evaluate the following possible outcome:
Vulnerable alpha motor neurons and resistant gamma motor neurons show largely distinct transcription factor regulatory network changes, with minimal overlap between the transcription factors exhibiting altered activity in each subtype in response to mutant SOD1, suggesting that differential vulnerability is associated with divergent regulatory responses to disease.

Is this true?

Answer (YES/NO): NO